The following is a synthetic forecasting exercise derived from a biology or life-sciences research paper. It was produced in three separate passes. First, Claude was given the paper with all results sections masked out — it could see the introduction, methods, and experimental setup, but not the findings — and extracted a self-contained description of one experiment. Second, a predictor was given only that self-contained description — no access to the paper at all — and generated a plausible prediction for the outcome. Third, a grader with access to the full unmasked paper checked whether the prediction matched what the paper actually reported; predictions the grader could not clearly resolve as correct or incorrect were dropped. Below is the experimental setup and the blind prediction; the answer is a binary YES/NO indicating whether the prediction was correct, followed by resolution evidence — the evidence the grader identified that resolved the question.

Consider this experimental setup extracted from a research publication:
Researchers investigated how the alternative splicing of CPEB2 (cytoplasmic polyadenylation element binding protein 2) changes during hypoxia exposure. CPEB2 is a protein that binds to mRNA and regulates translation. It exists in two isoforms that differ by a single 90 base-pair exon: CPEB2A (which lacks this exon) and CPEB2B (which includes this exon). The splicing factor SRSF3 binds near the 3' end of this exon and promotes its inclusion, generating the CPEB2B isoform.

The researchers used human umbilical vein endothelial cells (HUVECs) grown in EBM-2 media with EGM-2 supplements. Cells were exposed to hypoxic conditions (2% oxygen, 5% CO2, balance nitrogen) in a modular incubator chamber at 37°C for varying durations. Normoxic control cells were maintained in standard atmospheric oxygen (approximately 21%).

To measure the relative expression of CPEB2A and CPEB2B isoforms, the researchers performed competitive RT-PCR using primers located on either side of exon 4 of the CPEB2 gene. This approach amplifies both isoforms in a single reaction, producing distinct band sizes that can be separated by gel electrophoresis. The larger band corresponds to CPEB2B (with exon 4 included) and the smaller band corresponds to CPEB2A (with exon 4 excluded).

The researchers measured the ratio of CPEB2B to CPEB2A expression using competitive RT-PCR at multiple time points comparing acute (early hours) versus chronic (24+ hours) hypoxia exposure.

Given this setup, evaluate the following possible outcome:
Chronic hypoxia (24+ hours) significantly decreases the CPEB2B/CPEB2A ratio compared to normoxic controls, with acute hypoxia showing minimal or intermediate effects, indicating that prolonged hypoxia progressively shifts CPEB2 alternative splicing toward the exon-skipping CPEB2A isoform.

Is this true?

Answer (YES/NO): NO